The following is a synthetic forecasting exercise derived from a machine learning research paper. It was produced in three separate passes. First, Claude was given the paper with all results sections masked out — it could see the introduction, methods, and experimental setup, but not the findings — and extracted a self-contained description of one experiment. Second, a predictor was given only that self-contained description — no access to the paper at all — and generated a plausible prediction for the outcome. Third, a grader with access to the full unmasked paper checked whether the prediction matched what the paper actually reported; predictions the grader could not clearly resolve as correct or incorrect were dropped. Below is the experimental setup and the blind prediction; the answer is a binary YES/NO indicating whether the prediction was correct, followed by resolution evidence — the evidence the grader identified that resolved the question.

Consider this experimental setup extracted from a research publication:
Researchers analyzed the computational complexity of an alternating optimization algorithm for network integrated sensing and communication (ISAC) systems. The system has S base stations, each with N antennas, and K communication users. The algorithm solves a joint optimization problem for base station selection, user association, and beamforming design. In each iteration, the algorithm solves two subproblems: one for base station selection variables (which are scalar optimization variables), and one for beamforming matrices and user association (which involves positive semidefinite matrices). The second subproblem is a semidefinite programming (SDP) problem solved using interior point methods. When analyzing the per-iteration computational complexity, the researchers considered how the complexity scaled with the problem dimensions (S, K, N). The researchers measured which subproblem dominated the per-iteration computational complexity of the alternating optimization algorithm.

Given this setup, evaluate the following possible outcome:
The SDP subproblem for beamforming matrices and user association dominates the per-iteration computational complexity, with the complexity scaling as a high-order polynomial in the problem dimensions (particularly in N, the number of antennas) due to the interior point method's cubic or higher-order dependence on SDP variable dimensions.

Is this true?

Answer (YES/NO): YES